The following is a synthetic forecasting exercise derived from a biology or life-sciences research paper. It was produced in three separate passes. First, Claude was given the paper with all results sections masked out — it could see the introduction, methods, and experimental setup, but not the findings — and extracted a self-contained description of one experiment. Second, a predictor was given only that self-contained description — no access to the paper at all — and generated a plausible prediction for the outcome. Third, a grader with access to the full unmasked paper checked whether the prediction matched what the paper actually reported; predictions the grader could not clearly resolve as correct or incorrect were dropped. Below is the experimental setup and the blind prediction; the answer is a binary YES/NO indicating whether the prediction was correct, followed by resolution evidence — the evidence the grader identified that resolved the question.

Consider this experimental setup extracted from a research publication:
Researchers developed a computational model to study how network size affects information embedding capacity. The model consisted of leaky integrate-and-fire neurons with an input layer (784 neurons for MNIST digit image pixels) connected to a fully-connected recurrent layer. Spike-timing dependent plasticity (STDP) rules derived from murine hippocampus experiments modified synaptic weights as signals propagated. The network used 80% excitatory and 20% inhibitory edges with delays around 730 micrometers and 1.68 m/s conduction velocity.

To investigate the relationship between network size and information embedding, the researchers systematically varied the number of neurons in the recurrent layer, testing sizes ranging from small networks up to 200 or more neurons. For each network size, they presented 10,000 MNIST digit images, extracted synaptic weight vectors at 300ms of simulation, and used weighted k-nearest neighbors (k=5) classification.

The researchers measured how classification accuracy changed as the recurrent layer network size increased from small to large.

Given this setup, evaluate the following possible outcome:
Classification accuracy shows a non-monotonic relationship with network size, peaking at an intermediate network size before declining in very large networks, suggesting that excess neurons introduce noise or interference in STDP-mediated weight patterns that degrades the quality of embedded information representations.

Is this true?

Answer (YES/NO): NO